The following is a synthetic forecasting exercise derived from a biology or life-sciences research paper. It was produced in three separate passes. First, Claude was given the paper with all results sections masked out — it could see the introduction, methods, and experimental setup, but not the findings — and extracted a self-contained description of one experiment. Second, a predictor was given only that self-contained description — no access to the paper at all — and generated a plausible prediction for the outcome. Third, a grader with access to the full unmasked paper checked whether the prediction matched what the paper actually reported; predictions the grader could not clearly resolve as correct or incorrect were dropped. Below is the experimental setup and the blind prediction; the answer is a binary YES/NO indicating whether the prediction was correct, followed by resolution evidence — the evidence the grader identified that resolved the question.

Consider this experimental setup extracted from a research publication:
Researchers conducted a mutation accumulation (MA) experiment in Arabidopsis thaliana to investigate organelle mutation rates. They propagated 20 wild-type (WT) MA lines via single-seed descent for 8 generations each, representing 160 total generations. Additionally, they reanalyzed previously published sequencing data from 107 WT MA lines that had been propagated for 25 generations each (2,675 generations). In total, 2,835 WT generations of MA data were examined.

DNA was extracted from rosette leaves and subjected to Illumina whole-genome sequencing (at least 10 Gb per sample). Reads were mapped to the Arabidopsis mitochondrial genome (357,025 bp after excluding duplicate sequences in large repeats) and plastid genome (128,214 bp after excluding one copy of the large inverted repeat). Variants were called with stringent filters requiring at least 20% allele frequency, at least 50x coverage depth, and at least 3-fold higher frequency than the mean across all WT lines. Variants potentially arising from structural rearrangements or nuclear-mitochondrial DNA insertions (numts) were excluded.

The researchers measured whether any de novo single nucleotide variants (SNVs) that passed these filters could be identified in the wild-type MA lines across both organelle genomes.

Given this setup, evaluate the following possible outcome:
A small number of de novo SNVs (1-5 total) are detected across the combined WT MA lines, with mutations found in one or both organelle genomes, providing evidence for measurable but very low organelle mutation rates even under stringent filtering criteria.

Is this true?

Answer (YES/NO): NO